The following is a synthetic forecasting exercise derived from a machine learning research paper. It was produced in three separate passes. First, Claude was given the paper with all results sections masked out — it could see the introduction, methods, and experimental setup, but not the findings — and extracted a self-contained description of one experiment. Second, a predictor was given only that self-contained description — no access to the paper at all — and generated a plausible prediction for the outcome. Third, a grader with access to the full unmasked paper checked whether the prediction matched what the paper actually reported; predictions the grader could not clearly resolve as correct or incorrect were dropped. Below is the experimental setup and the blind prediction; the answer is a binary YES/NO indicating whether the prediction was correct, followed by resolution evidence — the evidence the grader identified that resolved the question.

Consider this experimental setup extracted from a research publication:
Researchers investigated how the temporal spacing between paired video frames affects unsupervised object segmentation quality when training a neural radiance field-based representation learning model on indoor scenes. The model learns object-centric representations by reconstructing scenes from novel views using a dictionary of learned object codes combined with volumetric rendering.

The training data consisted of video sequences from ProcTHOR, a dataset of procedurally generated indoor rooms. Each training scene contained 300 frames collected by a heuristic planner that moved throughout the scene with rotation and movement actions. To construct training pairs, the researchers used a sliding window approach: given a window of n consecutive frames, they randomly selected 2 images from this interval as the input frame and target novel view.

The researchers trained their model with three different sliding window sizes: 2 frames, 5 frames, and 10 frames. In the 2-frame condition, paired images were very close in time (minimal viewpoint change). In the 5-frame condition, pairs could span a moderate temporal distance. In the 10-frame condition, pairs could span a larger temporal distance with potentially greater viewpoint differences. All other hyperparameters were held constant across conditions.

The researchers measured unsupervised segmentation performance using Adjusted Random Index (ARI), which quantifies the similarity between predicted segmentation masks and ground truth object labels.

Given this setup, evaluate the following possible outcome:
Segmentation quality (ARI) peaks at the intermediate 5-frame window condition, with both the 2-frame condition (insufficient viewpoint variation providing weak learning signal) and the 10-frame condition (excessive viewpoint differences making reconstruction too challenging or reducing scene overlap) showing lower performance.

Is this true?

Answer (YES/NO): YES